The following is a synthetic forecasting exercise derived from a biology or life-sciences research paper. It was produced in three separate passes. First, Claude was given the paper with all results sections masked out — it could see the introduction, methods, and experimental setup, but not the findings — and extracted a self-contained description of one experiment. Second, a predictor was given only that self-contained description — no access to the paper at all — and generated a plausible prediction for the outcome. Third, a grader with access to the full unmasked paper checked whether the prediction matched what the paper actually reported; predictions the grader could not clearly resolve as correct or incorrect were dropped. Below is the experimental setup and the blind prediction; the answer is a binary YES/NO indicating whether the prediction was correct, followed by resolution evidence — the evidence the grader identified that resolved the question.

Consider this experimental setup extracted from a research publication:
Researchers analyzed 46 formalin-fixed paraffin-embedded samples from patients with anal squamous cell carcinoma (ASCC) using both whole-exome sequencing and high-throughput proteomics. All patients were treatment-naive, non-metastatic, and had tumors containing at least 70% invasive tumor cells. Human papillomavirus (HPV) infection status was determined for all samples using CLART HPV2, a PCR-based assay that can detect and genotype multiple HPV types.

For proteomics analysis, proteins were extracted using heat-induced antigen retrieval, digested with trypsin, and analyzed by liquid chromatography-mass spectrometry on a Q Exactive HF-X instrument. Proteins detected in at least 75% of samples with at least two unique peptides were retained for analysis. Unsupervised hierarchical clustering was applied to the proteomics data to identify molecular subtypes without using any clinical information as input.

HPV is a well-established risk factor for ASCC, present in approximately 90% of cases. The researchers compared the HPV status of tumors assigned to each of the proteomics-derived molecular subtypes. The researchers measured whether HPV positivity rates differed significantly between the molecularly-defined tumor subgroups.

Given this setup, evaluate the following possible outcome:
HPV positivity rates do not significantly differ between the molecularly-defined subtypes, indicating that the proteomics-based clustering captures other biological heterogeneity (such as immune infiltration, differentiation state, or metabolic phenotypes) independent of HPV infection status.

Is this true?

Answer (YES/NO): YES